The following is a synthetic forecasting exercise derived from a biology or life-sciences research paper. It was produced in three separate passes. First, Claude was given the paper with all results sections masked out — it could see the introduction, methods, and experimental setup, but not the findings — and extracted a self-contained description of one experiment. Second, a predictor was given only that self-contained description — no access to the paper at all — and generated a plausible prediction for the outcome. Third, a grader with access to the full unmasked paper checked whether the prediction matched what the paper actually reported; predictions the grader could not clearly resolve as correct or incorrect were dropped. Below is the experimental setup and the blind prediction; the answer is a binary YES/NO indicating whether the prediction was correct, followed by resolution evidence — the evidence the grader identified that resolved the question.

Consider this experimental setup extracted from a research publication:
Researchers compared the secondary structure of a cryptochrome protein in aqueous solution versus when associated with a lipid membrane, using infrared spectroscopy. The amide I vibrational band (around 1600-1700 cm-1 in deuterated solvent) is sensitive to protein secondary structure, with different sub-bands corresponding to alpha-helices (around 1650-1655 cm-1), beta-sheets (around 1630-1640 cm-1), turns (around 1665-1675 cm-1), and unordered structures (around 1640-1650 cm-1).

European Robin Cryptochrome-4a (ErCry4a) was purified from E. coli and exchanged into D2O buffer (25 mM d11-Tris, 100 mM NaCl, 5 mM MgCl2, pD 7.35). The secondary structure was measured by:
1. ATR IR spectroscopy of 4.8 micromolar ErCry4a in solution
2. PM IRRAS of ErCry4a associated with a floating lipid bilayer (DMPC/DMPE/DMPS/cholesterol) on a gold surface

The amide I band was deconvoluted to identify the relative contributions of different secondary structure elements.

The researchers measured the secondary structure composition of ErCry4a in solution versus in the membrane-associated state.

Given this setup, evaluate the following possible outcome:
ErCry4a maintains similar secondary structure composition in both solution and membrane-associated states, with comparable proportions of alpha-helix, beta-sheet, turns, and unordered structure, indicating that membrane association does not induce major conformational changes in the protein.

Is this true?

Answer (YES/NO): NO